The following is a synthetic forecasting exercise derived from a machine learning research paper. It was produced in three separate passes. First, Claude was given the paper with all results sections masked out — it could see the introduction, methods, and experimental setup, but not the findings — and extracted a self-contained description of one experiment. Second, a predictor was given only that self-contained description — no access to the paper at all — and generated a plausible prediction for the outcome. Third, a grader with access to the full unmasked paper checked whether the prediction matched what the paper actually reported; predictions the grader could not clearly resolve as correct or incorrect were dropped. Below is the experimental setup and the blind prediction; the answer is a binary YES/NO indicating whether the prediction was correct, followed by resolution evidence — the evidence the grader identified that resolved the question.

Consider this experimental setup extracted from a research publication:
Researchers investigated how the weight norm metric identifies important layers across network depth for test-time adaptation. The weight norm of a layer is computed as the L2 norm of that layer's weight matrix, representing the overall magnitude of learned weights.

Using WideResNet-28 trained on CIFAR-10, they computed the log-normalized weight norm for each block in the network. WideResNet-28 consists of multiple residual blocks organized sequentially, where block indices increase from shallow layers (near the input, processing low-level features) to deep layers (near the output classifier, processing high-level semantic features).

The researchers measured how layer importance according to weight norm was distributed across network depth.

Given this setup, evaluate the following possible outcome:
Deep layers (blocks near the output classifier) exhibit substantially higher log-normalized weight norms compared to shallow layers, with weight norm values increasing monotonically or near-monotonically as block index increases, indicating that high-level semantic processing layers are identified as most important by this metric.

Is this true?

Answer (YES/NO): NO